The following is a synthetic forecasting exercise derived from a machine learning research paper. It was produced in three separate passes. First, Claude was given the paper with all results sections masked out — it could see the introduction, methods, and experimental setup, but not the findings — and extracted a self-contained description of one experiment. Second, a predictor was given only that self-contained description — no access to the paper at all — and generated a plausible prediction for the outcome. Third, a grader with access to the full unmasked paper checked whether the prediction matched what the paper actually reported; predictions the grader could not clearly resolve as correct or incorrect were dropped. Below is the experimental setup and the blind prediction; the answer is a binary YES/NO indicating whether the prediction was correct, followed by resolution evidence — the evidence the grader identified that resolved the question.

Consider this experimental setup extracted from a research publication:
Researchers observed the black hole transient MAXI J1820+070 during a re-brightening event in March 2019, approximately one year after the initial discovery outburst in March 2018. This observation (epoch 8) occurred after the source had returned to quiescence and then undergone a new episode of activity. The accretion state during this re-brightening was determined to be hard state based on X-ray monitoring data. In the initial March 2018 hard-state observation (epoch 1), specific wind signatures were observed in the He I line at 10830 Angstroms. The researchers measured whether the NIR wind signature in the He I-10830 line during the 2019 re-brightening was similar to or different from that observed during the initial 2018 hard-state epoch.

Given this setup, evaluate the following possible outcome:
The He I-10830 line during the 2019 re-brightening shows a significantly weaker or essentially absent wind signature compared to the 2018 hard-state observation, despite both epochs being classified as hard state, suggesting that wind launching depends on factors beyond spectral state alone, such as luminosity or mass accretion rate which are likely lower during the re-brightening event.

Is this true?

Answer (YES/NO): NO